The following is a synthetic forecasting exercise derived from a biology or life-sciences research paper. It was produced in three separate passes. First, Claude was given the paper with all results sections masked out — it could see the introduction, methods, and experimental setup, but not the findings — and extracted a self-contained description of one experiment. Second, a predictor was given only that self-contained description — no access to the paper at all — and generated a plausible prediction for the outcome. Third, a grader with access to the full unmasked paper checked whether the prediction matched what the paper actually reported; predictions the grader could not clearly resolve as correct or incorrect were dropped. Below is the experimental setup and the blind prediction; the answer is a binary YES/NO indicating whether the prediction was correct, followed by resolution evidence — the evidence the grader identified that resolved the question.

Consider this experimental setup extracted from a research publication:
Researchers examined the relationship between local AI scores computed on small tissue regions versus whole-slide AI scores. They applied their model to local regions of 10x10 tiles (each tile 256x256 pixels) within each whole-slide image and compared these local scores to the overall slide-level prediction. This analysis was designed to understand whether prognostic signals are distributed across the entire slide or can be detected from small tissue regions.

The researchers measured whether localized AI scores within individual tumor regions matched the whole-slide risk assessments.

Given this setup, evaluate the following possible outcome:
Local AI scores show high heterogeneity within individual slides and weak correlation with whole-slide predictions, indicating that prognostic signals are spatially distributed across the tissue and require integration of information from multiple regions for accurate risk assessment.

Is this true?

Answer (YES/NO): NO